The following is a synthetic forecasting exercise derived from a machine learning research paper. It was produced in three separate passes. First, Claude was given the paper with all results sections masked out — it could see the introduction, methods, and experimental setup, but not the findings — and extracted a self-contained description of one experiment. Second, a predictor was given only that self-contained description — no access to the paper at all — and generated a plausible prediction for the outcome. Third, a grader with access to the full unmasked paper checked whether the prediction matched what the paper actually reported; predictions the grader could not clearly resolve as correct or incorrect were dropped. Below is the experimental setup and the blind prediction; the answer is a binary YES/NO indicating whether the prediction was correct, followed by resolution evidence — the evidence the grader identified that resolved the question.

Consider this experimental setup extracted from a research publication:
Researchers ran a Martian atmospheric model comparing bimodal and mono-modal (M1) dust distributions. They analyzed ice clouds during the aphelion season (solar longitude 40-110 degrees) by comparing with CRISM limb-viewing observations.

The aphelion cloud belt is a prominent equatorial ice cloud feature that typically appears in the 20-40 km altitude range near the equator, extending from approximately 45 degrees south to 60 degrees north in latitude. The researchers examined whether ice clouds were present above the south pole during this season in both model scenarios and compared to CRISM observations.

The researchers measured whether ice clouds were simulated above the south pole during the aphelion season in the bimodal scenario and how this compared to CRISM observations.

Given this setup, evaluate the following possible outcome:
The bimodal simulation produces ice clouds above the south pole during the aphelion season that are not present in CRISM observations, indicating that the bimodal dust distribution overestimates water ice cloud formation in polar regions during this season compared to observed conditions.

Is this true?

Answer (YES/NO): YES